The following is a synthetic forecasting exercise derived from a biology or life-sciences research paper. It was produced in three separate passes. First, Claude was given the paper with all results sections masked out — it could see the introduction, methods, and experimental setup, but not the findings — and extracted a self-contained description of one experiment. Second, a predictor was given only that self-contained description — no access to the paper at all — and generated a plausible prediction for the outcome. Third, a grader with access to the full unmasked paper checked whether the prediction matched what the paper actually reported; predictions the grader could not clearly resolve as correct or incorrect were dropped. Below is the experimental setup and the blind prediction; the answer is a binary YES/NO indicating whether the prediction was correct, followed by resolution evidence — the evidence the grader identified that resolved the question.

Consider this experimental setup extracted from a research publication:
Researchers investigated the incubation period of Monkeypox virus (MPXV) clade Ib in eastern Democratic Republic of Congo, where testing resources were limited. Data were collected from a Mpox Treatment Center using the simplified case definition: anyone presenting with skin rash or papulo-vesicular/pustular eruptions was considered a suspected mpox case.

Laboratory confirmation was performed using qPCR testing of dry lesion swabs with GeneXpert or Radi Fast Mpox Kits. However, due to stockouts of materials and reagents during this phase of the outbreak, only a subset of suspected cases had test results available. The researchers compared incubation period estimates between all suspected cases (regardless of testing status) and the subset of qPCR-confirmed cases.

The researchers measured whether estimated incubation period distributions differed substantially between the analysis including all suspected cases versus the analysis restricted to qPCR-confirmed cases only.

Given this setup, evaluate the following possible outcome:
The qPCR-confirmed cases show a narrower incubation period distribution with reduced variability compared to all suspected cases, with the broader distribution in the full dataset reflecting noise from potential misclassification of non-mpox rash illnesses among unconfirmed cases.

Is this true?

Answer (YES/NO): NO